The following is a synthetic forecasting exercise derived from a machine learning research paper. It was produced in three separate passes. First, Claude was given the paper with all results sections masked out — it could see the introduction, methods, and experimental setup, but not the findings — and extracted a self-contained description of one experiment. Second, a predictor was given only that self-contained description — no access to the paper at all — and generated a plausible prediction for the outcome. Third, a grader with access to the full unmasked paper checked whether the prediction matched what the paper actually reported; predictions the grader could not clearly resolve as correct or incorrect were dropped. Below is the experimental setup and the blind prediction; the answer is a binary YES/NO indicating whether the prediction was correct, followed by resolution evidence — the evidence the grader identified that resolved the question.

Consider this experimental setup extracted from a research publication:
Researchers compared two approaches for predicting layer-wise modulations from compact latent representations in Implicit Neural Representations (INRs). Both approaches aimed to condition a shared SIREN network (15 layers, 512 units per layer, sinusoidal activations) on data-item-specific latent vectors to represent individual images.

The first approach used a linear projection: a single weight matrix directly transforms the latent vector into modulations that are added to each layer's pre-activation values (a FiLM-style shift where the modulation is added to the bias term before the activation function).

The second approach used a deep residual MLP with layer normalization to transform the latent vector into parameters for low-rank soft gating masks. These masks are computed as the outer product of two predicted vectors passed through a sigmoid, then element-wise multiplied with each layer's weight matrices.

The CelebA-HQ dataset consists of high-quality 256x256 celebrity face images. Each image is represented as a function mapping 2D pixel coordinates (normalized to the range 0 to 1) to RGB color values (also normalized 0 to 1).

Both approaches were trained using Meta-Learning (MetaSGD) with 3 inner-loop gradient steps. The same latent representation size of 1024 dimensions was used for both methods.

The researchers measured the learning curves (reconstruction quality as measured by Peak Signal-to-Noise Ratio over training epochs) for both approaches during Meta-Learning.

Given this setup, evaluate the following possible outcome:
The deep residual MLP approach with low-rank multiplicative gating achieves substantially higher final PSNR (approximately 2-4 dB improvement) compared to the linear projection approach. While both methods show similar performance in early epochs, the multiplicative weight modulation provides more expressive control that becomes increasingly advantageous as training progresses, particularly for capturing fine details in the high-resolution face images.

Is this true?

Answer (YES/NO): NO